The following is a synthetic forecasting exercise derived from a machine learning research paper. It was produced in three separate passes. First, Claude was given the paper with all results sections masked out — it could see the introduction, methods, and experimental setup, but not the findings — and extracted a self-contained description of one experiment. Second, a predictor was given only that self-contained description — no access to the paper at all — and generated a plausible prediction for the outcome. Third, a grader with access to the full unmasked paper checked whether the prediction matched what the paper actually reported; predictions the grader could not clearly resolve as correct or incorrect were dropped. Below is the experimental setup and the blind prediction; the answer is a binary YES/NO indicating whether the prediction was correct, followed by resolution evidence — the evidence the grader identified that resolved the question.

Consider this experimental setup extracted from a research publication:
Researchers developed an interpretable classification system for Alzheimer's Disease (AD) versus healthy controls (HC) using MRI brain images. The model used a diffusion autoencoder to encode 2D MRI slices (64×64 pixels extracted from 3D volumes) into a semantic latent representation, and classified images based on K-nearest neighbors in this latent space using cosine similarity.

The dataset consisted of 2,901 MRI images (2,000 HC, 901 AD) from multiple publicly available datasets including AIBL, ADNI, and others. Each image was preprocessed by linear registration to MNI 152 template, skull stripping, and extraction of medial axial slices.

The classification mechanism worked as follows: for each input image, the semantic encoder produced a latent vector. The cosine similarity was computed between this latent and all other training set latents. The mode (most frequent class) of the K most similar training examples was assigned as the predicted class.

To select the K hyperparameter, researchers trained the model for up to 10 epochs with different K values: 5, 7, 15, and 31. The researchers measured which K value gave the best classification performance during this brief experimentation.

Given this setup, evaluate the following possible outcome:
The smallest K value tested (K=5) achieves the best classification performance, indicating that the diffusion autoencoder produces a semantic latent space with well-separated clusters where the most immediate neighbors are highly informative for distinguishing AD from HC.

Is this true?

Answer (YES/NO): NO